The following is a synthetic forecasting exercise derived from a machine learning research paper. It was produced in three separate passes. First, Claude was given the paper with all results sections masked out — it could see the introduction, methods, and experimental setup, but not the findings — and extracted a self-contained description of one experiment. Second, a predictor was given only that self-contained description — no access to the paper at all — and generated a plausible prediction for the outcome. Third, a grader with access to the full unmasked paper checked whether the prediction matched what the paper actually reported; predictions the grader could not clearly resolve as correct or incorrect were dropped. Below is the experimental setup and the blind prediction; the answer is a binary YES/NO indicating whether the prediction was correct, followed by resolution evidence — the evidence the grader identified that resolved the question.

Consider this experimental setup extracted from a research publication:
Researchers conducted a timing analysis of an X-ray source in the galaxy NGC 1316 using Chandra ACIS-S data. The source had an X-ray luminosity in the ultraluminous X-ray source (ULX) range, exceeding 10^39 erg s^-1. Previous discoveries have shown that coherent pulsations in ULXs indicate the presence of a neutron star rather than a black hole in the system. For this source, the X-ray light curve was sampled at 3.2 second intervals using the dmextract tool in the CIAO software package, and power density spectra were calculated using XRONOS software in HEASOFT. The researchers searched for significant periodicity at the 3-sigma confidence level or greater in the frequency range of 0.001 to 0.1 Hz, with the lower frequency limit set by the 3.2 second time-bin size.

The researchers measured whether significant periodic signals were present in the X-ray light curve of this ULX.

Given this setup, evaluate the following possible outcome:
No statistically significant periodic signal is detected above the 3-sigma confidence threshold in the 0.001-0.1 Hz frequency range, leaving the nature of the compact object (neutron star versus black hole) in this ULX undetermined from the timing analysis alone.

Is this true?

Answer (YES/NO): YES